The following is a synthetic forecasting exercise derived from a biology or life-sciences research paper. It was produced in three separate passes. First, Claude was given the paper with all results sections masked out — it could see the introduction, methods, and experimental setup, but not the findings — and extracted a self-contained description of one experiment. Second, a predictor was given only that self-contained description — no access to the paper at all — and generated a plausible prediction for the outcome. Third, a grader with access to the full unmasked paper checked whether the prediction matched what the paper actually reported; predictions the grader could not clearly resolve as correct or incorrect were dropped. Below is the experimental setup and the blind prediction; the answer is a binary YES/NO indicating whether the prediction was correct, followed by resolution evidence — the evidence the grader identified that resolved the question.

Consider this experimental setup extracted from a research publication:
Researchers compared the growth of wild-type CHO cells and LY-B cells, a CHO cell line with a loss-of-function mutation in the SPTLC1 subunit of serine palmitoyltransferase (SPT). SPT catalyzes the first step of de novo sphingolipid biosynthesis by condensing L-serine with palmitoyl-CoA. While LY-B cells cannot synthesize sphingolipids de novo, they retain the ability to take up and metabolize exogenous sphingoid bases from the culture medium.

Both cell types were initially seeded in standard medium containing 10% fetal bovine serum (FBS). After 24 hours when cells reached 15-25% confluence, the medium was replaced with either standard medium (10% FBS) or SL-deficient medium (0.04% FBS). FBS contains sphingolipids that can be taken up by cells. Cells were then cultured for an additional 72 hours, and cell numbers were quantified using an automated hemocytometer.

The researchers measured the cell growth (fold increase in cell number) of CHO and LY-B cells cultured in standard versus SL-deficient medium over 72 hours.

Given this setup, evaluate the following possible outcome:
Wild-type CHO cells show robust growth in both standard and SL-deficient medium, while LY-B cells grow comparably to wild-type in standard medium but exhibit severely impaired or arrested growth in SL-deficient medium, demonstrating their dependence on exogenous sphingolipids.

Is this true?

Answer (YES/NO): NO